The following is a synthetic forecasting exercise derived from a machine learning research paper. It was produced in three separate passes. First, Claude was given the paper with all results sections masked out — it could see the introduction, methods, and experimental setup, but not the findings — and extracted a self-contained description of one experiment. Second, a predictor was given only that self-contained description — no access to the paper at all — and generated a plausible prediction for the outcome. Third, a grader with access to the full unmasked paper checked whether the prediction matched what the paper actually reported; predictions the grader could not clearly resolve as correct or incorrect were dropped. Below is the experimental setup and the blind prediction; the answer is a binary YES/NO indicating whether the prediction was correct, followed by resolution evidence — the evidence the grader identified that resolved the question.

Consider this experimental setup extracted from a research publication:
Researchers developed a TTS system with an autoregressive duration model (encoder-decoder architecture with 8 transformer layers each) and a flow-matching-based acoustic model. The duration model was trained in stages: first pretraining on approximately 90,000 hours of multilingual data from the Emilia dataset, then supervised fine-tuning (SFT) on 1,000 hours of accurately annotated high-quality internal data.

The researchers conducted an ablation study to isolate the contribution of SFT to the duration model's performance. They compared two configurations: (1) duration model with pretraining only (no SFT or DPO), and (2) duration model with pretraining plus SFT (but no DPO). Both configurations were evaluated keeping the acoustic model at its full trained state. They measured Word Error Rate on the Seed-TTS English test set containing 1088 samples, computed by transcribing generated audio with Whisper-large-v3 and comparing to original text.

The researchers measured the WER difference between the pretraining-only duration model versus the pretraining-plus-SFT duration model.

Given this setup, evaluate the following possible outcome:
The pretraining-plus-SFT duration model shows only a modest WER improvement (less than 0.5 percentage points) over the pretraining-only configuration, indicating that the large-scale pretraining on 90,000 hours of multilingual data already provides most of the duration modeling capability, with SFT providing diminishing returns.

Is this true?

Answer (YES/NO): NO